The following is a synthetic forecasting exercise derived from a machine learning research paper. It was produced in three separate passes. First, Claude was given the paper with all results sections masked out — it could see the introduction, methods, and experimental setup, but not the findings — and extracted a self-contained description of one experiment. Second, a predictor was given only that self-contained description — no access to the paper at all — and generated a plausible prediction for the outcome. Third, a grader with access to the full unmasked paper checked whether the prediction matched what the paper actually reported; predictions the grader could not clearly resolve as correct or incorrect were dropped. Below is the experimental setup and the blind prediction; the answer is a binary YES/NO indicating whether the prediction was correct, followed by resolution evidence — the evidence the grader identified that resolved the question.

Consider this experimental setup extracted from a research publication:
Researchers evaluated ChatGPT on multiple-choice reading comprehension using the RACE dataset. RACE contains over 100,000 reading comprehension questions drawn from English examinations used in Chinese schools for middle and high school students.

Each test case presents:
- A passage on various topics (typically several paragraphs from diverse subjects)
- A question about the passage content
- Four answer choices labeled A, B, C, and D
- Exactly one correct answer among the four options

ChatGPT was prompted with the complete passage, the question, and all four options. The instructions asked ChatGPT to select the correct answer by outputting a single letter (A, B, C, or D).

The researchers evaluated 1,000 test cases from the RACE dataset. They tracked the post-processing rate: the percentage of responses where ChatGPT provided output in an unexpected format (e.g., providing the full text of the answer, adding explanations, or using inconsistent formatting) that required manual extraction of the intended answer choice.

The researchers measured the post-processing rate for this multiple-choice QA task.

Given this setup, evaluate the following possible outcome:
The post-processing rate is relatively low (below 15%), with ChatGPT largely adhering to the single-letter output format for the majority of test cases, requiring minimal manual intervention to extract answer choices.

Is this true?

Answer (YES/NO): NO